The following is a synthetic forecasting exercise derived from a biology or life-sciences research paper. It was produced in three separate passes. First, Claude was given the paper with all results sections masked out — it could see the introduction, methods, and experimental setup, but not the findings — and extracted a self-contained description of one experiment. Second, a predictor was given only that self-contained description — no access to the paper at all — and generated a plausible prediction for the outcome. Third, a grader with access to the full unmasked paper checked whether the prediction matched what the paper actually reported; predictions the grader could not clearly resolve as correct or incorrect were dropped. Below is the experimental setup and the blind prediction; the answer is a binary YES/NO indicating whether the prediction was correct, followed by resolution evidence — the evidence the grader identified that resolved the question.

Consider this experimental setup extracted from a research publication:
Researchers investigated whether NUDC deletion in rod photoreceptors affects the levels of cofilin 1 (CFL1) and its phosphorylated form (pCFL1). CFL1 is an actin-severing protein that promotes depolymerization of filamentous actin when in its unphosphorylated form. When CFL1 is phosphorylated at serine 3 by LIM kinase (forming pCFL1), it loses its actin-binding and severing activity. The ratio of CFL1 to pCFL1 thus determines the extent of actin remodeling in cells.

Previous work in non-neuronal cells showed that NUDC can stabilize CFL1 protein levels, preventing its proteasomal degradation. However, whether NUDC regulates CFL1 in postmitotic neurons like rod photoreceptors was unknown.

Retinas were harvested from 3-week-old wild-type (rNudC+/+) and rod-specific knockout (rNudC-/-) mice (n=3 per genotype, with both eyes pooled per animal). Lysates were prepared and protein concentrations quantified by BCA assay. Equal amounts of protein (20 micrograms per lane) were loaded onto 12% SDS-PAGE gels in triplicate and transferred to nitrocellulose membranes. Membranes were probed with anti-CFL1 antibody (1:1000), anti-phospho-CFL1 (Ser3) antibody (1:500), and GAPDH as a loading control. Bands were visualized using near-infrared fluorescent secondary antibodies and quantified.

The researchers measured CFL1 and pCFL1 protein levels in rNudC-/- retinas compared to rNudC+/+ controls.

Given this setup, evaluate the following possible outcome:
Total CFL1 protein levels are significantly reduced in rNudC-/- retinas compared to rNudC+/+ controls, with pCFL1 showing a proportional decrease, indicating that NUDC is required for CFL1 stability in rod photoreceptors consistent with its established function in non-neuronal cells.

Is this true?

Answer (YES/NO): NO